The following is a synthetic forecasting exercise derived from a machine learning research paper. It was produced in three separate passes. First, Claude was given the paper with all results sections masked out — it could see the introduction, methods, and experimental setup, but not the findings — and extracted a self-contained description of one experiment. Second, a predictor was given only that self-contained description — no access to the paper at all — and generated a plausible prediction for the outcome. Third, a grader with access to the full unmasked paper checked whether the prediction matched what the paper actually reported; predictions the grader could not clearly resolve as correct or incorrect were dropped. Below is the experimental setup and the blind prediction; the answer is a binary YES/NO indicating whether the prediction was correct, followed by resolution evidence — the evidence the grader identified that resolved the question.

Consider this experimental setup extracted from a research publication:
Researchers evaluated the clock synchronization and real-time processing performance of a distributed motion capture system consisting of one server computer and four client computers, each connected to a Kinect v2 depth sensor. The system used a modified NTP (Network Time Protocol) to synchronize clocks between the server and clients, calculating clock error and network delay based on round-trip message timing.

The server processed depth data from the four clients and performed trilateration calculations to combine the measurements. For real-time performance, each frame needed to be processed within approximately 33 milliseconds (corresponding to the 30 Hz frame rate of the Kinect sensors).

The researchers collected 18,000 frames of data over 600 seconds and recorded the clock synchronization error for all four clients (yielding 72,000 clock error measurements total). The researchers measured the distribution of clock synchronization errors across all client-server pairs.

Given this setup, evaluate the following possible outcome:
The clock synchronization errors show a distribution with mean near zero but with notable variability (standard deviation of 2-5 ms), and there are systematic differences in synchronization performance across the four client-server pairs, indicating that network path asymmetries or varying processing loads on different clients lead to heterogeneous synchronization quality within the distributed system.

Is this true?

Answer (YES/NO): NO